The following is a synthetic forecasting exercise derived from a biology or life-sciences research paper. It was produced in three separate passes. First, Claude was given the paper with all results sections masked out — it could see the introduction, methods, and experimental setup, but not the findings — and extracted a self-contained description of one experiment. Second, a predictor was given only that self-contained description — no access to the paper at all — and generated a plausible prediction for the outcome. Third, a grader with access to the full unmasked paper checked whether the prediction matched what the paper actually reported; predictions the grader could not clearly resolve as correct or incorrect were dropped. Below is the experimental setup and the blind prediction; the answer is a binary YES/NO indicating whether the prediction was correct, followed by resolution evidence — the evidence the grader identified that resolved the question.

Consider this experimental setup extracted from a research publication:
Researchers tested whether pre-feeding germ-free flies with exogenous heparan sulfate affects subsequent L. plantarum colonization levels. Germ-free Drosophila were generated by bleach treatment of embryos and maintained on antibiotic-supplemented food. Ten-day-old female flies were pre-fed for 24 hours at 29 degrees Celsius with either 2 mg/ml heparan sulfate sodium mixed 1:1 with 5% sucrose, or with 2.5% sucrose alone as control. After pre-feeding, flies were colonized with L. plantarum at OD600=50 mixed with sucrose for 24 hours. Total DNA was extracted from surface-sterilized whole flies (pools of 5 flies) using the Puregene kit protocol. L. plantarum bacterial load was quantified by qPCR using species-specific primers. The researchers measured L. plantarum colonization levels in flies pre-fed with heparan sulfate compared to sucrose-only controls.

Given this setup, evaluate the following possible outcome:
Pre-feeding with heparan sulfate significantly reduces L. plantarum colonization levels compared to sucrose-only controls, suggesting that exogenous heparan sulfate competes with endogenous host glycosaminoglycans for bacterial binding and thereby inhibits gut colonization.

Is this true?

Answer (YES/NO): NO